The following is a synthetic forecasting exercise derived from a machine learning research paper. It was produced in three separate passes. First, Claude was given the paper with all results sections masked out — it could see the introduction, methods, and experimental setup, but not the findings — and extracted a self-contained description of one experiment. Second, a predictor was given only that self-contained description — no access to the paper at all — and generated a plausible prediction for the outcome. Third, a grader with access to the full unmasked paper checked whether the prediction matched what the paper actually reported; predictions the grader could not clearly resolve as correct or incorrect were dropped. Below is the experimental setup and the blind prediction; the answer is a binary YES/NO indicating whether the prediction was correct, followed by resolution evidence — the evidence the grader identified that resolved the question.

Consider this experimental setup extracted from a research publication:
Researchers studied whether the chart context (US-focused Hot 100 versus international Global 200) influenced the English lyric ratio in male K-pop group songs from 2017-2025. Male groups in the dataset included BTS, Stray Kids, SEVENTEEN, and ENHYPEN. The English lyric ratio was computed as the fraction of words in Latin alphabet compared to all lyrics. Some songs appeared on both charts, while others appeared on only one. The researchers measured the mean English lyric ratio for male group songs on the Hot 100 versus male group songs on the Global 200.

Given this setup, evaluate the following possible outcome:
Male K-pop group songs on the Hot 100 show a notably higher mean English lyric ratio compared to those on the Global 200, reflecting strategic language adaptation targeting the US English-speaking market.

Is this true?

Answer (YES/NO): NO